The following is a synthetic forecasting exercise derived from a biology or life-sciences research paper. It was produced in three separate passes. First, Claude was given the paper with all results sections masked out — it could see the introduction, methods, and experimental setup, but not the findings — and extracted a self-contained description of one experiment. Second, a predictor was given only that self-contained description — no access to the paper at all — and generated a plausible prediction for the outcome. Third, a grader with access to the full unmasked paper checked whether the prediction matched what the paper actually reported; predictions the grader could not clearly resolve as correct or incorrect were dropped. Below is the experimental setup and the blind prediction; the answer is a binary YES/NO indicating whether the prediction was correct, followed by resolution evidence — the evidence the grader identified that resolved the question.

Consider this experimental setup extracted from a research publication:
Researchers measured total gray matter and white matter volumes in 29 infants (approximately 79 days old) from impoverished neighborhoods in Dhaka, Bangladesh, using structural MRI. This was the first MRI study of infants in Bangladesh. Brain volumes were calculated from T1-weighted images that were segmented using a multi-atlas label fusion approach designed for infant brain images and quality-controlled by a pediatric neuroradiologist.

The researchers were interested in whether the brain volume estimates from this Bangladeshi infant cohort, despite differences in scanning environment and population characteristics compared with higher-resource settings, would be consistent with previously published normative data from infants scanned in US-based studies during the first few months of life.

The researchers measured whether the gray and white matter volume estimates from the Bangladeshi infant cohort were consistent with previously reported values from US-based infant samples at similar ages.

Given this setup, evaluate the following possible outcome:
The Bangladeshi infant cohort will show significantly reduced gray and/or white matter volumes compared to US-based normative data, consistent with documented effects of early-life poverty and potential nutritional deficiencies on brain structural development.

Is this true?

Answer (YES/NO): NO